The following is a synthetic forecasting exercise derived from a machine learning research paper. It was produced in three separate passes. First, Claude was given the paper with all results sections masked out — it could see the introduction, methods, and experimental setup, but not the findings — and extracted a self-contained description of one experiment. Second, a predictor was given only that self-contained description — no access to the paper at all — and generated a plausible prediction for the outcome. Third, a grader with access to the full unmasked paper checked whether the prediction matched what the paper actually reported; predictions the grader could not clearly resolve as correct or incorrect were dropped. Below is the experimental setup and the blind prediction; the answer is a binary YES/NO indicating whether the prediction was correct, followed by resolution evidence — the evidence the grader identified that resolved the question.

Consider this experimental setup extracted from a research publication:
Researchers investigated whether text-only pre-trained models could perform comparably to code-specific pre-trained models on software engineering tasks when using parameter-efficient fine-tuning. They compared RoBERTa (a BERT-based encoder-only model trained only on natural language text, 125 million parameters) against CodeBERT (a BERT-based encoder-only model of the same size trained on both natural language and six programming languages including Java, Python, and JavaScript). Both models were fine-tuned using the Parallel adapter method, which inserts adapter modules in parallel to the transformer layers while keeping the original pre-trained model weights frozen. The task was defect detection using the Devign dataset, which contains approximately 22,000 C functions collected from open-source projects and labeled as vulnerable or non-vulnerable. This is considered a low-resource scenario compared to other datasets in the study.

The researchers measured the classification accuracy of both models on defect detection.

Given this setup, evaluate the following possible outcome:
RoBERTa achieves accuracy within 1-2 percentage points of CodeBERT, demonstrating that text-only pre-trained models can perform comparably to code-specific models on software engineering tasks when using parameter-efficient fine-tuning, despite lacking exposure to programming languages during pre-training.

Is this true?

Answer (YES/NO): YES